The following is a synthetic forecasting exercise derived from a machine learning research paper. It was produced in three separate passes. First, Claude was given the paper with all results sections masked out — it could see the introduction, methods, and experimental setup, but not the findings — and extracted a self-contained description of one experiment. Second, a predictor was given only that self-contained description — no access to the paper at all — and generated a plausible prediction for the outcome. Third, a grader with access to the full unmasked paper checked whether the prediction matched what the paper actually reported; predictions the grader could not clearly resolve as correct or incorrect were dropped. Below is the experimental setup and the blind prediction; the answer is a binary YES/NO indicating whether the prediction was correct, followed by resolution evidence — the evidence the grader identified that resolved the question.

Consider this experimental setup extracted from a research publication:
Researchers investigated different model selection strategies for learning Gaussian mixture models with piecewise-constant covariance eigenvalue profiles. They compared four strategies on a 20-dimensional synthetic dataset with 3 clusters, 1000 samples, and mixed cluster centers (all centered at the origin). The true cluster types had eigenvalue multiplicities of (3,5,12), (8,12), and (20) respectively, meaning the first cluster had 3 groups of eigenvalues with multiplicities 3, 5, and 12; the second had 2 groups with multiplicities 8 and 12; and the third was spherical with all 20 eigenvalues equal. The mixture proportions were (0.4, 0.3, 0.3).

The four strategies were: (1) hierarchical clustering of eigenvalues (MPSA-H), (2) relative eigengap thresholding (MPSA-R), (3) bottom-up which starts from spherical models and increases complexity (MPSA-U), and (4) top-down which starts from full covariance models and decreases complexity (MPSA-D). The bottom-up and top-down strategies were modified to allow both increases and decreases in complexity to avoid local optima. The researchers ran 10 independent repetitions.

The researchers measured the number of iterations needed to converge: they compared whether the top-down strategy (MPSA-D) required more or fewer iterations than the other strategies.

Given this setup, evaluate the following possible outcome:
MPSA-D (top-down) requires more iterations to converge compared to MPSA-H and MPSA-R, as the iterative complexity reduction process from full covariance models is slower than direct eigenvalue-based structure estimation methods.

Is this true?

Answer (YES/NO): YES